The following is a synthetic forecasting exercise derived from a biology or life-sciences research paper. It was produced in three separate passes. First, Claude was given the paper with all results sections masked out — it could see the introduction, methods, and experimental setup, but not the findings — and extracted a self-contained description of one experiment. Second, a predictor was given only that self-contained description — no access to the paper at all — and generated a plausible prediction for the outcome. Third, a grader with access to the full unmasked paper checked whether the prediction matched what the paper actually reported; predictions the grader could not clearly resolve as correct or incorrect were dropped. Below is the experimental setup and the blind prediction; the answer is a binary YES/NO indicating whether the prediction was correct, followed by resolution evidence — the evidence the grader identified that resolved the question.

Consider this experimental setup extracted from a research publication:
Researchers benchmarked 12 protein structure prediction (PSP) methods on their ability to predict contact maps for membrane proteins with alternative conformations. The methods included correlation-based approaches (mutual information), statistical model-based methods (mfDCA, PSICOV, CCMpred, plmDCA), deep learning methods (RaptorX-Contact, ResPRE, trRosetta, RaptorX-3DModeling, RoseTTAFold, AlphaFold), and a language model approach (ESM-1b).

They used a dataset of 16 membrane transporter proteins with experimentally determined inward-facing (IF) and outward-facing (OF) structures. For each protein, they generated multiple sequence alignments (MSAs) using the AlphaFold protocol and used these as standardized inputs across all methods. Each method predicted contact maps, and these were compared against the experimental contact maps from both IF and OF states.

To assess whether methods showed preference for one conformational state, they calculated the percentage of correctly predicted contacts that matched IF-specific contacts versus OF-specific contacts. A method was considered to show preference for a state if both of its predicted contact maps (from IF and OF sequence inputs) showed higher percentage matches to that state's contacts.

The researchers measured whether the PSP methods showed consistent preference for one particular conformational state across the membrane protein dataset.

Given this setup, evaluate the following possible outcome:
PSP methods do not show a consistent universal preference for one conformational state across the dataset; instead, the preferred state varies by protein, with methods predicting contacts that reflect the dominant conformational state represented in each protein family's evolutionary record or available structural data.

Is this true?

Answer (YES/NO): NO